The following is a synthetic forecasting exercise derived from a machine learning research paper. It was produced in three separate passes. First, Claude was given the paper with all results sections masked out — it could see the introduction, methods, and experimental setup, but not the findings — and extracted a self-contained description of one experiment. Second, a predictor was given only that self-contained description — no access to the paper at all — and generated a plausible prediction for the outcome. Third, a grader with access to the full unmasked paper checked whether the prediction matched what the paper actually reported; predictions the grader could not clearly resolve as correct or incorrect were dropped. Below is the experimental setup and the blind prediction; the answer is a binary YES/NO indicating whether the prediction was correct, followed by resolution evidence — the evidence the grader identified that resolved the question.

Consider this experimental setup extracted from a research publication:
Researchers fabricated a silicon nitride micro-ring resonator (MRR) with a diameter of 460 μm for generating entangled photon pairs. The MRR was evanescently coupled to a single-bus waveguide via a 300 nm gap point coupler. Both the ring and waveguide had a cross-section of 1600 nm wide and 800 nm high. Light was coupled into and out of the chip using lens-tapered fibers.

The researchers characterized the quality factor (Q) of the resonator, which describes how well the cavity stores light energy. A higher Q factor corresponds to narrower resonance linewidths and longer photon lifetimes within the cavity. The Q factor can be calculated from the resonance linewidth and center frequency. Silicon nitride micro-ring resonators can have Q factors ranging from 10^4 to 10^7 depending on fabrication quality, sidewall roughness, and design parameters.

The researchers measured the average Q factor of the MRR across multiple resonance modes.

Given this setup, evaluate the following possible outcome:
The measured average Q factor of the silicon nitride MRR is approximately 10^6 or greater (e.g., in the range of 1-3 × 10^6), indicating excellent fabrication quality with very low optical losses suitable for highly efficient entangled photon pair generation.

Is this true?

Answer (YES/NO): NO